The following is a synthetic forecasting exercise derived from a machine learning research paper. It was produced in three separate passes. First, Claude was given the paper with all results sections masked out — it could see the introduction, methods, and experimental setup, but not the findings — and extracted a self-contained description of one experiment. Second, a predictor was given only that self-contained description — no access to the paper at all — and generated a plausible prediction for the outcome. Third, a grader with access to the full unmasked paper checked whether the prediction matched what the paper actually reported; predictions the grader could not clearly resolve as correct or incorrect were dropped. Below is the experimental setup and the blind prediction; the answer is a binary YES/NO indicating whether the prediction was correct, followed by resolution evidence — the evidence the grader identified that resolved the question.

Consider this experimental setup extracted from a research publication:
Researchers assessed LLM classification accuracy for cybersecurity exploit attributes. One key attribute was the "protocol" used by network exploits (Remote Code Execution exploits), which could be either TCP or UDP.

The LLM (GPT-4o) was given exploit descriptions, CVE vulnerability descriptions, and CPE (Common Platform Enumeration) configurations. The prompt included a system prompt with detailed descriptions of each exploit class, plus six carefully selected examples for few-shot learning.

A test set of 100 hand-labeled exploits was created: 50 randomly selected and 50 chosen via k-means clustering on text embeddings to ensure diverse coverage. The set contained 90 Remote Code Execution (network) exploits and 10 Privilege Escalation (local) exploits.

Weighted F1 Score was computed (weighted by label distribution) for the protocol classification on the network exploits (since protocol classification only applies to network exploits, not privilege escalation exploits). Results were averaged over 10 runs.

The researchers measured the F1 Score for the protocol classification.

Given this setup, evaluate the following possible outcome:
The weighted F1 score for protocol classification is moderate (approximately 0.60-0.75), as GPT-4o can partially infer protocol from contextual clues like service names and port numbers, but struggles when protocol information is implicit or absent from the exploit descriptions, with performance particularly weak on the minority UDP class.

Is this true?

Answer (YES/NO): NO